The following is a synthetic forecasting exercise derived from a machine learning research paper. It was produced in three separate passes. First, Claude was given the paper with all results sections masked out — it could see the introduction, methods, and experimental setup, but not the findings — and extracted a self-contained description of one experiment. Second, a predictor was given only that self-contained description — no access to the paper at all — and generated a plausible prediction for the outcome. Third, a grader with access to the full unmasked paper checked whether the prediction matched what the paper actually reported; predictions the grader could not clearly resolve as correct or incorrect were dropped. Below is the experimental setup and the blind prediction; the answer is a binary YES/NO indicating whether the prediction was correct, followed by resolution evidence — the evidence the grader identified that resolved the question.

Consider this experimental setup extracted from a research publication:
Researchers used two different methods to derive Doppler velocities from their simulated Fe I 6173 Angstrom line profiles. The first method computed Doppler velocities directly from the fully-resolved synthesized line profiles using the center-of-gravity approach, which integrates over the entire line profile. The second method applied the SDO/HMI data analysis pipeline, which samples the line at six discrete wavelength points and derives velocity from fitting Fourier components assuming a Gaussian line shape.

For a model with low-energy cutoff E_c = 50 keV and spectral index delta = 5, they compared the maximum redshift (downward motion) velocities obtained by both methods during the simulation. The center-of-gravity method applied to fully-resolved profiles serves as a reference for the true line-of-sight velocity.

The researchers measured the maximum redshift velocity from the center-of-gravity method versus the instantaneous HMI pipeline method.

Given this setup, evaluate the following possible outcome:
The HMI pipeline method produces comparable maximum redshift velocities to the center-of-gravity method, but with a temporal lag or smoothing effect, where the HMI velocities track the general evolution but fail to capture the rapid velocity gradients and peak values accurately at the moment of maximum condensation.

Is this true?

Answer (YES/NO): NO